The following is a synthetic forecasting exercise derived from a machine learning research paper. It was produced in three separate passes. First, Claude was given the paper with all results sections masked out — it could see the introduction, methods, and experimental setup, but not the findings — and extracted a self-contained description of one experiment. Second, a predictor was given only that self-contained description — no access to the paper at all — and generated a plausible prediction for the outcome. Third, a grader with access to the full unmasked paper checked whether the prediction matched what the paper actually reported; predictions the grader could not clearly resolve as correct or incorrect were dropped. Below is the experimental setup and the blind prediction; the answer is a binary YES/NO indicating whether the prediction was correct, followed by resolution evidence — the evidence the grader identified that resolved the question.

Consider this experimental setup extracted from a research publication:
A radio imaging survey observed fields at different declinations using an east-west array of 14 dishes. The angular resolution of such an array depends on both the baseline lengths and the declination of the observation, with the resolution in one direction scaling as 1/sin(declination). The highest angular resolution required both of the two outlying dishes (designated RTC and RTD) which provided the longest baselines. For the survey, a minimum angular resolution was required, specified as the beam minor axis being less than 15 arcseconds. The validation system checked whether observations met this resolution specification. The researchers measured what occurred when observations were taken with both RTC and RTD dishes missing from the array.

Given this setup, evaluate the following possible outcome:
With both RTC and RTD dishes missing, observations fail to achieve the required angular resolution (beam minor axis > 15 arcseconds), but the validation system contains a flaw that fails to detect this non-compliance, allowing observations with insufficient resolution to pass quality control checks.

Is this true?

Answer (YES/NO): NO